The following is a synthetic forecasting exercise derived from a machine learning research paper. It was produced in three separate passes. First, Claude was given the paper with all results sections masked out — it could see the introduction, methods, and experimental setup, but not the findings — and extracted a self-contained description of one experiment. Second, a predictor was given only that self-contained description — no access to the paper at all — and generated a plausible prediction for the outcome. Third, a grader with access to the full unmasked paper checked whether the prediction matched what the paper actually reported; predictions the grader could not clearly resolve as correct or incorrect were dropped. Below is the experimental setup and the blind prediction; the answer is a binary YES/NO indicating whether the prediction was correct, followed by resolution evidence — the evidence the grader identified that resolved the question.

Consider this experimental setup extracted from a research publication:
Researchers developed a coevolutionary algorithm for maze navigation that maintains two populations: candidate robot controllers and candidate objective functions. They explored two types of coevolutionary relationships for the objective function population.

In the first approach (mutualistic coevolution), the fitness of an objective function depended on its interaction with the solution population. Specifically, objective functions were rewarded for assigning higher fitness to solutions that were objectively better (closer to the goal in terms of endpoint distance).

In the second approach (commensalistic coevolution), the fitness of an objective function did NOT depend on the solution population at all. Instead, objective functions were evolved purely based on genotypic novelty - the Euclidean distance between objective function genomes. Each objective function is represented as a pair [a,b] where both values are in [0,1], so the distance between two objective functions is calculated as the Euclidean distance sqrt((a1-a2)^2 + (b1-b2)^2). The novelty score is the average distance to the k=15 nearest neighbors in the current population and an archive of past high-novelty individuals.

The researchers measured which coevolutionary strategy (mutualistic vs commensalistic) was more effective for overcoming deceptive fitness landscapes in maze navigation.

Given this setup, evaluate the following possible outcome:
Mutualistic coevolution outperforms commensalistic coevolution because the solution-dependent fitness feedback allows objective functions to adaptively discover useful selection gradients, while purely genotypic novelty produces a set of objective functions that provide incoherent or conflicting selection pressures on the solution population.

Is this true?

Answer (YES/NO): NO